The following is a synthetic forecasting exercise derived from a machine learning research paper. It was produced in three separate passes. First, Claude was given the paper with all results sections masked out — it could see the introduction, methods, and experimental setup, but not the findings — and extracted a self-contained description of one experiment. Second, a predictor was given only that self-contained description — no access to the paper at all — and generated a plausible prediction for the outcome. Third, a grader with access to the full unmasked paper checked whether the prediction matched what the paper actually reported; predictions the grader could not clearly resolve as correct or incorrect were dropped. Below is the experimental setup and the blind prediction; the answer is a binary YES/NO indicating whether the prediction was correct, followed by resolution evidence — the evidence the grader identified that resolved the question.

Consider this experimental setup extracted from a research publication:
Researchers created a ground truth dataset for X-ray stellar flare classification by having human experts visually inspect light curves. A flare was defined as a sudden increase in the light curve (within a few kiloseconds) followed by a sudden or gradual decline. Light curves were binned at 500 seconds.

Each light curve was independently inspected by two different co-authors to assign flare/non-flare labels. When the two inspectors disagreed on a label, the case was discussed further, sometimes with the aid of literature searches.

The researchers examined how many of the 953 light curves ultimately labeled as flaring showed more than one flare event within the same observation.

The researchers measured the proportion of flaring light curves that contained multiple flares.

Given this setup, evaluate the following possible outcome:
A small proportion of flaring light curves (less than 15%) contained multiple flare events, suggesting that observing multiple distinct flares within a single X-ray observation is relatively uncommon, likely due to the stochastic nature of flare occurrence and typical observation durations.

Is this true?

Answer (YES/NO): NO